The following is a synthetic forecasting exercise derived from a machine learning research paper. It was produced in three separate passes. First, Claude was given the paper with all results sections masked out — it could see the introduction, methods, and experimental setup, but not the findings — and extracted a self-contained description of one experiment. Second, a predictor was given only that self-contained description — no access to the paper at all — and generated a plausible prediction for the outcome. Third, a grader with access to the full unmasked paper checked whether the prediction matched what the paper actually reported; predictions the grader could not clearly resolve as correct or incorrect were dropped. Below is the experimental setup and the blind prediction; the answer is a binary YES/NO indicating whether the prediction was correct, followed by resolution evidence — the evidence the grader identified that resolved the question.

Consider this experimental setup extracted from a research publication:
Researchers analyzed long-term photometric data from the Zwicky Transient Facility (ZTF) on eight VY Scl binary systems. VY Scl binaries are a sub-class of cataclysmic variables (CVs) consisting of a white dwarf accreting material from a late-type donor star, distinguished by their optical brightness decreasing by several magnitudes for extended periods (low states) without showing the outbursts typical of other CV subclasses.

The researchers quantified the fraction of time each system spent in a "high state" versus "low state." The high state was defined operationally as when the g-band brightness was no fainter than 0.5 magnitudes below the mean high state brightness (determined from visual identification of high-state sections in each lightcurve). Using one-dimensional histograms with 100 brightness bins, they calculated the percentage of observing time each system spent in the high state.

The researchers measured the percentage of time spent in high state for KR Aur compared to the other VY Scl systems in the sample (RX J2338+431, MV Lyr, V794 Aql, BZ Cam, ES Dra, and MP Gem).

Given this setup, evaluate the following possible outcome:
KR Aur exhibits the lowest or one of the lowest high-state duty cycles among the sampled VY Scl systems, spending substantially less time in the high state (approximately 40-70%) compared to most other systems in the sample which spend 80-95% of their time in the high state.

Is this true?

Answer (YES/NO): NO